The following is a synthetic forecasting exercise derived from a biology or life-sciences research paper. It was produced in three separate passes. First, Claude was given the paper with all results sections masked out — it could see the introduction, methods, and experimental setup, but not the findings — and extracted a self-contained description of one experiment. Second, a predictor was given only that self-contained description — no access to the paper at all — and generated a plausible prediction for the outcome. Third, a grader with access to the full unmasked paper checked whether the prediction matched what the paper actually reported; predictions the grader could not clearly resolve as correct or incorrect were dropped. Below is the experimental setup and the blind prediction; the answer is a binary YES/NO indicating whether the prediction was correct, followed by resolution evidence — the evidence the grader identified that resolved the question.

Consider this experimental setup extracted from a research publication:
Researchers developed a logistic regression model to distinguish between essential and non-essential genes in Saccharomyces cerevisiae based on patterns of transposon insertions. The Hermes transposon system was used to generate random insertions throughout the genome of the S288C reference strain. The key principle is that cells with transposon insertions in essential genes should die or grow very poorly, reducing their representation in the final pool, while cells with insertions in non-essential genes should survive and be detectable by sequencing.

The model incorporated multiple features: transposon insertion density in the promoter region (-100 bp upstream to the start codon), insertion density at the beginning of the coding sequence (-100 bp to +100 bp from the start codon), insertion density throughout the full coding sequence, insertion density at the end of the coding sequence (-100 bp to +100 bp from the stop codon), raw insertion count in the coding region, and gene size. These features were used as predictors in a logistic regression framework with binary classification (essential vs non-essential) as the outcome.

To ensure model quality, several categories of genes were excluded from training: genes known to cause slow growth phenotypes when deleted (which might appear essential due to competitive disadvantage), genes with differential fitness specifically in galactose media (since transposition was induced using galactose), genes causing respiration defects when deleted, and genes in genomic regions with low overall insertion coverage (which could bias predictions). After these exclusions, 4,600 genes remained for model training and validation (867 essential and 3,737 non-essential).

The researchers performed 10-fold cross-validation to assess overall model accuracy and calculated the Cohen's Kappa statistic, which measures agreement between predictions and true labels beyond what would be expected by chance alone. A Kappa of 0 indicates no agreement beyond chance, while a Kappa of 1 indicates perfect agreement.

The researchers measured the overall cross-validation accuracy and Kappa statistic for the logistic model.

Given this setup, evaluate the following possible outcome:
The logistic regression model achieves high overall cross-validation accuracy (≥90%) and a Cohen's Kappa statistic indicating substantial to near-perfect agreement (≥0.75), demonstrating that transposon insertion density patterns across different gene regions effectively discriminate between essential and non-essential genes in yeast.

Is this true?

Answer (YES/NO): NO